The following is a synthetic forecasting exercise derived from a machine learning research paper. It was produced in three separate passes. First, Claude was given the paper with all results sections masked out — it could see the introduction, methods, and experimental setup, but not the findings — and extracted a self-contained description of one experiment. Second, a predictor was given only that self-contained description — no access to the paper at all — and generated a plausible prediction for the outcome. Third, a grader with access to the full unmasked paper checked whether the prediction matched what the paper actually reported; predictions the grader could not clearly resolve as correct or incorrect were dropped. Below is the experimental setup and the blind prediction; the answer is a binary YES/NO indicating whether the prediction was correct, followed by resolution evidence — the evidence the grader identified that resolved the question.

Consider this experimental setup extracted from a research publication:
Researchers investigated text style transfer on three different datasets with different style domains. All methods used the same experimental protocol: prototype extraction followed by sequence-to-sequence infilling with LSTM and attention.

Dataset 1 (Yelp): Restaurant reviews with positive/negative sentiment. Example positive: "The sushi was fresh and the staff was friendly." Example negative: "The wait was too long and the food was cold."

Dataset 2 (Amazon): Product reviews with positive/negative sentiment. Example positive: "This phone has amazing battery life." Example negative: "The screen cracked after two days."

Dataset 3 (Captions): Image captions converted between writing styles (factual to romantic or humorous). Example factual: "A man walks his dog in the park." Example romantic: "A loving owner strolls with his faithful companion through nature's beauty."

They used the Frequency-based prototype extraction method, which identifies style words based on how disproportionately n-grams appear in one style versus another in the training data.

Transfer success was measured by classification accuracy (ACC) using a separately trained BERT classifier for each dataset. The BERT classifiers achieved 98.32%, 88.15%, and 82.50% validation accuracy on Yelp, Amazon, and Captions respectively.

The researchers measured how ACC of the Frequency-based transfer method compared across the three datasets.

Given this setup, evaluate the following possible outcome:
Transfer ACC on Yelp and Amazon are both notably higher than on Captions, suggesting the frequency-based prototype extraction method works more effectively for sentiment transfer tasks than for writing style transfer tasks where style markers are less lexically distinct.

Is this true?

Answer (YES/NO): NO